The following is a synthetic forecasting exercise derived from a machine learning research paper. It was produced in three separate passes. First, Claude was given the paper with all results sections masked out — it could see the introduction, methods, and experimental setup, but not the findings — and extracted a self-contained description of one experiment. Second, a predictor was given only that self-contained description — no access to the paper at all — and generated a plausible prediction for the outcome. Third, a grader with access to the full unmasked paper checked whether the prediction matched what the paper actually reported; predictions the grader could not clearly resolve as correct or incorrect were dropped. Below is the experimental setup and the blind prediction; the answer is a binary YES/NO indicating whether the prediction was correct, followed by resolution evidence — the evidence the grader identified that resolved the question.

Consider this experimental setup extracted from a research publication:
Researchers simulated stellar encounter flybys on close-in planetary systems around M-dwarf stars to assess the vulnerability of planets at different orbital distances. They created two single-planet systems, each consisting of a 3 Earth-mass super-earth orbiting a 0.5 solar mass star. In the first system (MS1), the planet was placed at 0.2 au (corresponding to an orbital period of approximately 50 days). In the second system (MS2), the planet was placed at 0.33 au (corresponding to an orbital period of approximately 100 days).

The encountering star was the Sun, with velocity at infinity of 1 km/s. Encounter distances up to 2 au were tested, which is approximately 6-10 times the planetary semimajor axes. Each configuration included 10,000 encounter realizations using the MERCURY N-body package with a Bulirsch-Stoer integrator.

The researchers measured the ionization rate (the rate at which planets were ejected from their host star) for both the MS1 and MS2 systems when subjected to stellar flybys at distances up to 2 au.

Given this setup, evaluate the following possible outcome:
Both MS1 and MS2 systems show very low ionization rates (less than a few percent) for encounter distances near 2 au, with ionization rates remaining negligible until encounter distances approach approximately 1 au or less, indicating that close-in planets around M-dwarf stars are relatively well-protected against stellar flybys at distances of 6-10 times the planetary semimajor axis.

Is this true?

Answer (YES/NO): YES